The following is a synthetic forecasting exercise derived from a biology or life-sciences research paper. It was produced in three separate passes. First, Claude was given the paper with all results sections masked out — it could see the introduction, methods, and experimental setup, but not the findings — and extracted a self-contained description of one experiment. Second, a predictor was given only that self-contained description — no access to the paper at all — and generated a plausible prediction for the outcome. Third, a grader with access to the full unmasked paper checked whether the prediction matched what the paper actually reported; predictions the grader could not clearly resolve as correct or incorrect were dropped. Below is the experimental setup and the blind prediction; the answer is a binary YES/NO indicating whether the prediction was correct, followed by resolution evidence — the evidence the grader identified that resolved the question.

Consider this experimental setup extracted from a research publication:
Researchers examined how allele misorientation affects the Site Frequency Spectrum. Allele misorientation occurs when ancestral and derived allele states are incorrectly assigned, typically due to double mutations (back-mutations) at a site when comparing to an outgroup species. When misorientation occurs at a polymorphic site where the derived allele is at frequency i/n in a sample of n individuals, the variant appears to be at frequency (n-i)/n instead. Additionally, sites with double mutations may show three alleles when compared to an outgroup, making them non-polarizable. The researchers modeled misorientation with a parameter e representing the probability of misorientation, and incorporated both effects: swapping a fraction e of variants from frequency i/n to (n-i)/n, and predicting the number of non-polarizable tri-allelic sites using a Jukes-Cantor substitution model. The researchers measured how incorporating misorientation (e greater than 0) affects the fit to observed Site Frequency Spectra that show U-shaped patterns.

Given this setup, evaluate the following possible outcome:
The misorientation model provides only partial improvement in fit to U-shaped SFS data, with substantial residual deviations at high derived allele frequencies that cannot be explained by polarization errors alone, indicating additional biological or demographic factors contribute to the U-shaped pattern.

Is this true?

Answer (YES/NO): YES